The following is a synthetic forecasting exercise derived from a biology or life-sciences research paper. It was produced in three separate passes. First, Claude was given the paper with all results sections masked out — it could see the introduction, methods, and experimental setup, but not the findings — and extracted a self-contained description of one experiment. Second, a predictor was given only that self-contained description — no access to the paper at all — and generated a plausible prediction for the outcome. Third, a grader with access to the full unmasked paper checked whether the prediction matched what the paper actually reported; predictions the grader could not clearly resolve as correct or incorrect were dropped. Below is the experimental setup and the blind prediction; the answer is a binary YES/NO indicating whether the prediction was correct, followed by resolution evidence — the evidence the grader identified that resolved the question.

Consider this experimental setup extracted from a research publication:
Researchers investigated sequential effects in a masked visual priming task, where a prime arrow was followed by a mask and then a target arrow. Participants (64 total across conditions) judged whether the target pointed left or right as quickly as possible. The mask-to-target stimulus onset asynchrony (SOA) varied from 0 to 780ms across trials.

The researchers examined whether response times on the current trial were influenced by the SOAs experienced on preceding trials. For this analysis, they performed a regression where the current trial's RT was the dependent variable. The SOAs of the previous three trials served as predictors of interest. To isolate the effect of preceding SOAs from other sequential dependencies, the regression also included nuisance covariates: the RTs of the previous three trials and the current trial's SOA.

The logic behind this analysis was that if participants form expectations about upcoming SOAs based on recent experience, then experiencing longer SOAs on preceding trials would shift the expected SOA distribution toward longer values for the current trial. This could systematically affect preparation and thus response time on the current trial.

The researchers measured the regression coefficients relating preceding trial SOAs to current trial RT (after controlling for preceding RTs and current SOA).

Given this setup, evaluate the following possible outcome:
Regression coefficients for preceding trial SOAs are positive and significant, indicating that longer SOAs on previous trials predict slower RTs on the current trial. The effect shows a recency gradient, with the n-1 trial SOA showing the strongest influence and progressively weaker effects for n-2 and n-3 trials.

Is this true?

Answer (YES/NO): YES